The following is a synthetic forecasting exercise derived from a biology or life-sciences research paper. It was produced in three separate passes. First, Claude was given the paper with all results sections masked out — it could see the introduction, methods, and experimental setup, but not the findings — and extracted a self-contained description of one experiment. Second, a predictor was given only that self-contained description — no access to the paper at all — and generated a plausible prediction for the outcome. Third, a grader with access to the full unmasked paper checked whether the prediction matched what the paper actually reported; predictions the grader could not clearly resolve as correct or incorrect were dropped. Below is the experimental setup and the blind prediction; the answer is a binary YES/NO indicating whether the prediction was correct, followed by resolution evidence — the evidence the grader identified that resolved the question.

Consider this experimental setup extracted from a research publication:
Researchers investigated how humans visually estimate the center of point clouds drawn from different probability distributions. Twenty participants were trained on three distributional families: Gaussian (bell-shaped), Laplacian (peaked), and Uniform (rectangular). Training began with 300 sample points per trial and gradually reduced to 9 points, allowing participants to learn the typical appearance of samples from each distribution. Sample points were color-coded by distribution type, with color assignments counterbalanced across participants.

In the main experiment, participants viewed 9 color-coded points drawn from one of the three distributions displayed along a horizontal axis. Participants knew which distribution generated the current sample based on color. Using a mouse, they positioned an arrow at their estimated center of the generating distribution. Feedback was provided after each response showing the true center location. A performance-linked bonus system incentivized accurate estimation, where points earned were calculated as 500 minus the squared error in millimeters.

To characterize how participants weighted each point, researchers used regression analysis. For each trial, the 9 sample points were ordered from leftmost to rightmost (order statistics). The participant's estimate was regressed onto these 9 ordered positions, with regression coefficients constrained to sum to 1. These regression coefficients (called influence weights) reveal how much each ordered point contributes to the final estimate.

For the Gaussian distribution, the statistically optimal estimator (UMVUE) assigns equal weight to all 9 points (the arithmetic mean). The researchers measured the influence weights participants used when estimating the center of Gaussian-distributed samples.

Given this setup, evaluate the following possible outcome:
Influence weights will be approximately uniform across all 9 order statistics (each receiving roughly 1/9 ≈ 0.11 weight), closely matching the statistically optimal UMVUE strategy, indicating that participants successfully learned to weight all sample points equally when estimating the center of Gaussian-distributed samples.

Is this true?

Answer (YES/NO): NO